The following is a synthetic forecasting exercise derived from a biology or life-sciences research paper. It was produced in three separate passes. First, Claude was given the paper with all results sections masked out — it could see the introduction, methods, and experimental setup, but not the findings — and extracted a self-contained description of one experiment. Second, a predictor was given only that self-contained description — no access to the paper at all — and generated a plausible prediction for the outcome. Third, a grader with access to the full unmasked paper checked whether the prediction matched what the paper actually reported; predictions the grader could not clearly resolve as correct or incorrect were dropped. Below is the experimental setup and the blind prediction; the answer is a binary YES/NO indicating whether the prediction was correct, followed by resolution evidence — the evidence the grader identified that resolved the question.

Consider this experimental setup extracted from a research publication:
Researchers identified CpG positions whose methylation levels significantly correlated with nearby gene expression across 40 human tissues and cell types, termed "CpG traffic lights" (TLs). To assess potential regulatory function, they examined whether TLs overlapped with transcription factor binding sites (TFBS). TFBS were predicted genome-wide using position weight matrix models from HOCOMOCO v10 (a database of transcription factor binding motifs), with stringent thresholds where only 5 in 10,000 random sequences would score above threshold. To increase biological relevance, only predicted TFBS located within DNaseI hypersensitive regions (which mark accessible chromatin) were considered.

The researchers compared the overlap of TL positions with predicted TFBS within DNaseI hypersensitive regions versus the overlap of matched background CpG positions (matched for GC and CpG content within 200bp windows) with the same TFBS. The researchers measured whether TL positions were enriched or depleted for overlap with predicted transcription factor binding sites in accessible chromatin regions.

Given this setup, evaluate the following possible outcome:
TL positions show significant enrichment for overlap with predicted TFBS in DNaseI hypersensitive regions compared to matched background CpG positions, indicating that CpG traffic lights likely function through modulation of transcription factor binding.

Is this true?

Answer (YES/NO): NO